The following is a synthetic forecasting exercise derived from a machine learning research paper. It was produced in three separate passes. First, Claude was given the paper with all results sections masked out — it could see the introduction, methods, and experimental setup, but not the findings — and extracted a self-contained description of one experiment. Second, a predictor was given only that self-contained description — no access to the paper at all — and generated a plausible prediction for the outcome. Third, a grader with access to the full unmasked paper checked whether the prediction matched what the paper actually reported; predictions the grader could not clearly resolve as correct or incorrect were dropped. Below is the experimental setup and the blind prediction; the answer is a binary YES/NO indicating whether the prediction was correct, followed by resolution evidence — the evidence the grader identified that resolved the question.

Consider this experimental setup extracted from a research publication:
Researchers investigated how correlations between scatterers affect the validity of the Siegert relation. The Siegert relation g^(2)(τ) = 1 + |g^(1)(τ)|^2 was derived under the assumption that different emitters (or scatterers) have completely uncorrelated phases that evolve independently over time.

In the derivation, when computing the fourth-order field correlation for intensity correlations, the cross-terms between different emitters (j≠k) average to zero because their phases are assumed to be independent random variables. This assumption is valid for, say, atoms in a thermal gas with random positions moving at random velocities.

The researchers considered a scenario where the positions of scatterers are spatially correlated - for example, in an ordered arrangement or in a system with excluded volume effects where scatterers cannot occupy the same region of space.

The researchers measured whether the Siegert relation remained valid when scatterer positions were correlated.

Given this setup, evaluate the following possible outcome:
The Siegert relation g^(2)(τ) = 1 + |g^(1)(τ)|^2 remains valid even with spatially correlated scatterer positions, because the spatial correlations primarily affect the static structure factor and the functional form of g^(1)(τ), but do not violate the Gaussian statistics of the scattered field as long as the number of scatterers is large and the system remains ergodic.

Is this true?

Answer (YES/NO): NO